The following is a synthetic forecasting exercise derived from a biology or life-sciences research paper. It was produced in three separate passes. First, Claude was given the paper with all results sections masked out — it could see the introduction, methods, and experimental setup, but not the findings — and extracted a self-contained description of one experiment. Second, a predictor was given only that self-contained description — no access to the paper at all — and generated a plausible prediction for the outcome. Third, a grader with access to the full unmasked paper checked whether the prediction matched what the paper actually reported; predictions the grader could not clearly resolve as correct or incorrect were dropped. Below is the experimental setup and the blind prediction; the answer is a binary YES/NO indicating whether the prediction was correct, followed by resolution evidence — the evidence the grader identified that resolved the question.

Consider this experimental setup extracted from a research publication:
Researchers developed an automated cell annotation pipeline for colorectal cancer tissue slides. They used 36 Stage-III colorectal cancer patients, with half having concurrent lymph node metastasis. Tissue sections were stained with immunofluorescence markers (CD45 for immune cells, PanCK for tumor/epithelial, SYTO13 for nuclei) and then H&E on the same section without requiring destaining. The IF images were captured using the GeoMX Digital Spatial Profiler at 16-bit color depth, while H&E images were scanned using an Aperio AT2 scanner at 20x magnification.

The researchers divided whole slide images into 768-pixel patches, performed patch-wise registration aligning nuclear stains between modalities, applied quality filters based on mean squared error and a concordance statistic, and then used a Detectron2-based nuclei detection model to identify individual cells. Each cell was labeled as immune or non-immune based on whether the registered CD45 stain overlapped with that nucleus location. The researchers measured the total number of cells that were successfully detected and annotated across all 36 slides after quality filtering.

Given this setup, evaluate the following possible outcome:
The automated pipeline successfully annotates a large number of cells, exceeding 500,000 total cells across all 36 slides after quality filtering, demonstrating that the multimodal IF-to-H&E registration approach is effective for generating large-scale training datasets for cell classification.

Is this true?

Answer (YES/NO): YES